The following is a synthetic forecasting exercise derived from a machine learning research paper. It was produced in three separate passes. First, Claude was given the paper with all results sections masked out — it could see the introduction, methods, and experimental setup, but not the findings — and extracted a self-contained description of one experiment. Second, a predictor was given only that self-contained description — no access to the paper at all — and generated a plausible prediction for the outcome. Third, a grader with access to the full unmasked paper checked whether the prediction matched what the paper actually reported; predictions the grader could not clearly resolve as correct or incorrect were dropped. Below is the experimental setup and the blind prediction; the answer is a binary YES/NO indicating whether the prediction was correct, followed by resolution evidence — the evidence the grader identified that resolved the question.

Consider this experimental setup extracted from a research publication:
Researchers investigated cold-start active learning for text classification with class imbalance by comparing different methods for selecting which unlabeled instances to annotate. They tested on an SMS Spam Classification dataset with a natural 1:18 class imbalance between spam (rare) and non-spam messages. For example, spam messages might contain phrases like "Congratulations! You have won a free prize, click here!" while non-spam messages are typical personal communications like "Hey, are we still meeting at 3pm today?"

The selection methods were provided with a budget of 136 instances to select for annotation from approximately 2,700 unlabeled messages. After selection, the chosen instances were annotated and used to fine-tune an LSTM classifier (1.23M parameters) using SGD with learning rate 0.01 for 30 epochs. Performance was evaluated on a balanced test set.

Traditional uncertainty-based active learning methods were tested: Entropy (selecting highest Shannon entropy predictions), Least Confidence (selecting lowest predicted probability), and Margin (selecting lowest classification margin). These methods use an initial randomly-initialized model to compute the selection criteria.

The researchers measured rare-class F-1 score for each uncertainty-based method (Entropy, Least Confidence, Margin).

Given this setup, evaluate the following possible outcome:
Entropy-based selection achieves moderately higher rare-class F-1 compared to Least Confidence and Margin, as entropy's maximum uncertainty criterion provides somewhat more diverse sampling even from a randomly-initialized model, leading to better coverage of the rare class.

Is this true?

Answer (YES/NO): NO